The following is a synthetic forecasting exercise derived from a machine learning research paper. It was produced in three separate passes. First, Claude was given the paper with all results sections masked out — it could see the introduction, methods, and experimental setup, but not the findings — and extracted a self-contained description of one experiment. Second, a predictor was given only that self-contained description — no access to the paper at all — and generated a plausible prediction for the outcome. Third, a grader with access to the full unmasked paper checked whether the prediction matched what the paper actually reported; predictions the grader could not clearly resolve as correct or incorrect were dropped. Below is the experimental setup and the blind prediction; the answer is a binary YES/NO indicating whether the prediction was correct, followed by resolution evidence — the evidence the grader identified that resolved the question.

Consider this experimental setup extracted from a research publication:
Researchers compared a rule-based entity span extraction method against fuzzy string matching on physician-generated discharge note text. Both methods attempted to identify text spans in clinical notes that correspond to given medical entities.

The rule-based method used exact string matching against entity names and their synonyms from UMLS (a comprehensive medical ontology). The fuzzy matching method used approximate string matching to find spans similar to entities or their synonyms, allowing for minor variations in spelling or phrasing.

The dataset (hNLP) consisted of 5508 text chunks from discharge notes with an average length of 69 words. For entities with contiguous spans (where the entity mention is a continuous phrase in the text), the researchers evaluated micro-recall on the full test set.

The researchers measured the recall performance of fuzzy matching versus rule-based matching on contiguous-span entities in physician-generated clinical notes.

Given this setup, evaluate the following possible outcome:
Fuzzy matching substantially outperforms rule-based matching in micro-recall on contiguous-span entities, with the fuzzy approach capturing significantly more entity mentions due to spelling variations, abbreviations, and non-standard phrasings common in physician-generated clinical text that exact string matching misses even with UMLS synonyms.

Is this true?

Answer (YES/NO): YES